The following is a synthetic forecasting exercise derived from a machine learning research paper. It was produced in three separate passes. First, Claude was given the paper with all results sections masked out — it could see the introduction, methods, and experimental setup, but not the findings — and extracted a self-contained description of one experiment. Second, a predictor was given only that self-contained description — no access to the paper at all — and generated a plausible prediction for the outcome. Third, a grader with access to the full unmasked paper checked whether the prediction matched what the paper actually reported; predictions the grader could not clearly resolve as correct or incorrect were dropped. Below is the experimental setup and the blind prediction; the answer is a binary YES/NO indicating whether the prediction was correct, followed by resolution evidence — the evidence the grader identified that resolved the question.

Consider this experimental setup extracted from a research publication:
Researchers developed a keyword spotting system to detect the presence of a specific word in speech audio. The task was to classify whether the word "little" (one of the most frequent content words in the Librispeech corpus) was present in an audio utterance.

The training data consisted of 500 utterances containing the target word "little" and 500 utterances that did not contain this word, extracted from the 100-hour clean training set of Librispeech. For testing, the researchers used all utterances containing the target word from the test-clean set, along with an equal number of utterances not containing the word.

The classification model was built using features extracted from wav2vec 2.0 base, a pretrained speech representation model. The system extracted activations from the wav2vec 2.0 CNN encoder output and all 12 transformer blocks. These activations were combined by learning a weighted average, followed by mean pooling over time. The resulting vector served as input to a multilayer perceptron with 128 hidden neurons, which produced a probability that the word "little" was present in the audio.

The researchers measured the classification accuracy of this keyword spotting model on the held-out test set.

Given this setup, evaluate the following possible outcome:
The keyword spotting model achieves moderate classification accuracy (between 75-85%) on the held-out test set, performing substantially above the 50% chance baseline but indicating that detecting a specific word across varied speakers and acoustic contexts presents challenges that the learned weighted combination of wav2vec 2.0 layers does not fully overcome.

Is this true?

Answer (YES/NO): YES